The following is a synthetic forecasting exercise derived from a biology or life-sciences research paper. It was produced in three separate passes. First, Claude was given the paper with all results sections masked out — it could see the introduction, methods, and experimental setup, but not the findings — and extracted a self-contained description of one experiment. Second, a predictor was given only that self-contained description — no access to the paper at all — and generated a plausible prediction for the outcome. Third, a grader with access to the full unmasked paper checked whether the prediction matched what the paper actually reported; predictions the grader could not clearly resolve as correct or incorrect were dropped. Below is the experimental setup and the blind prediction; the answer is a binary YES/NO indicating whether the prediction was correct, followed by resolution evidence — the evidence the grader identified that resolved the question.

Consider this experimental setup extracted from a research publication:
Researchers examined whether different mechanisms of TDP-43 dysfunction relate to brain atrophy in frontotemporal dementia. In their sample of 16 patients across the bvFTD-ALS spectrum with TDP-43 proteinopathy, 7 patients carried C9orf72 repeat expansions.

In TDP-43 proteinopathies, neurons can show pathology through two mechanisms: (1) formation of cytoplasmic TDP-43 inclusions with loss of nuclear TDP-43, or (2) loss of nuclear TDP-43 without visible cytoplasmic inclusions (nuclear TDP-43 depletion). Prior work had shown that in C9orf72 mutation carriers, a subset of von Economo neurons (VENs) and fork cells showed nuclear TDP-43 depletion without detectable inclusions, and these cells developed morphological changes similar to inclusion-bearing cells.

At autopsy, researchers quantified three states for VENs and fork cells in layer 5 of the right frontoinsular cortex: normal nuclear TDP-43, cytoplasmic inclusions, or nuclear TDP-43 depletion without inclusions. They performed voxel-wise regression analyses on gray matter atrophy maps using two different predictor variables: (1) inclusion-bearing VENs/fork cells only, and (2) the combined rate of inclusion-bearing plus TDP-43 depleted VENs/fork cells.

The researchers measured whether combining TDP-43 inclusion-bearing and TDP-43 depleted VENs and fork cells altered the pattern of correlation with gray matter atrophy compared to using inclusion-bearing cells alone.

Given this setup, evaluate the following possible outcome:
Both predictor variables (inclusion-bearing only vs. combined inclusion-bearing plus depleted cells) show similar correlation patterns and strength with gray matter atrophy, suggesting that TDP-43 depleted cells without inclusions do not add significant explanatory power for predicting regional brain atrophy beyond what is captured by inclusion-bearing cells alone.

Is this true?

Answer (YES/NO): NO